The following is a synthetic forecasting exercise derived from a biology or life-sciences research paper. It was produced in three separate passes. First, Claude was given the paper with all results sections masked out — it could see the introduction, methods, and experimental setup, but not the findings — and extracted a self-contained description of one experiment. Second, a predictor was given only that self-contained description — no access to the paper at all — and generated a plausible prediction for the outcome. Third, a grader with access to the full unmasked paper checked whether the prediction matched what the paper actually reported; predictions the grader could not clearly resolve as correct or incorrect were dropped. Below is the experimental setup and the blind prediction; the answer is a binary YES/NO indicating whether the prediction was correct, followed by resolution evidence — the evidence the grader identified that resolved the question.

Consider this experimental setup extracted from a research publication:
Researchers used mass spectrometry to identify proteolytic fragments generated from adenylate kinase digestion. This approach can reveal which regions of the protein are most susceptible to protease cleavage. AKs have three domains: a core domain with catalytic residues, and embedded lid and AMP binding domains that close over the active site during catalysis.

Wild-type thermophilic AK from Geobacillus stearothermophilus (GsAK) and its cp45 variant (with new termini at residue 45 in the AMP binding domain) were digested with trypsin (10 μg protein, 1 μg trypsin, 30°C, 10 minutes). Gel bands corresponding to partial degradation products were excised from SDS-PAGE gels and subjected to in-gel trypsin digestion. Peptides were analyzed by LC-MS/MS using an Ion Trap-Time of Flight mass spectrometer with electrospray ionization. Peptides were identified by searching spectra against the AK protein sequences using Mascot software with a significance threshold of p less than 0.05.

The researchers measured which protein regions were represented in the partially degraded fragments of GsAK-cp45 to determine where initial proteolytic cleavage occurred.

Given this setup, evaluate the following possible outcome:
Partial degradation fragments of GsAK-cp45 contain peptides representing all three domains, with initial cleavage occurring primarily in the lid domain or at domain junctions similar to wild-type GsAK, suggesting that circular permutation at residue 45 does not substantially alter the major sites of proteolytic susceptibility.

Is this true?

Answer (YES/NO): NO